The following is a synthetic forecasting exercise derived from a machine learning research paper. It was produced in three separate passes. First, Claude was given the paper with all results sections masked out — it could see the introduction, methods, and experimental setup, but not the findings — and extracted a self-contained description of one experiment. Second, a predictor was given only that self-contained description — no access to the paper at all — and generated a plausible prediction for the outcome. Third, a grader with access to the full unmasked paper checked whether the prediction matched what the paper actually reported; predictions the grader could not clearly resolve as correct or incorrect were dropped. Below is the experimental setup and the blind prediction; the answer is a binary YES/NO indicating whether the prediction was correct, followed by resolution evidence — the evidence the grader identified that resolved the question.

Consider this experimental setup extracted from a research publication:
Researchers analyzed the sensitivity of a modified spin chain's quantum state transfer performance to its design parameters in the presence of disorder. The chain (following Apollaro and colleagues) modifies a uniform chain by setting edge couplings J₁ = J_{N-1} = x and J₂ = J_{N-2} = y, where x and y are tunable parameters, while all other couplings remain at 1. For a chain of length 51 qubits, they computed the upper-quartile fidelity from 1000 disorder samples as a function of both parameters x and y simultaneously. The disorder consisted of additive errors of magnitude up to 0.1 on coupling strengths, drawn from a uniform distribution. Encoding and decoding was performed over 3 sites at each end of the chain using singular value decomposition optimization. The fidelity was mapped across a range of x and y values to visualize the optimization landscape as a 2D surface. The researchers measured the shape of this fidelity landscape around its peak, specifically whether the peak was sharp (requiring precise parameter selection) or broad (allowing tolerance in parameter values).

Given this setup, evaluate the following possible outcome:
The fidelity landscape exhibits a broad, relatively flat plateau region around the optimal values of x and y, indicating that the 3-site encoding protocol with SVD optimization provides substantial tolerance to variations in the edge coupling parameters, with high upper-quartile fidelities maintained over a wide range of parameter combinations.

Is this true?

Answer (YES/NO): YES